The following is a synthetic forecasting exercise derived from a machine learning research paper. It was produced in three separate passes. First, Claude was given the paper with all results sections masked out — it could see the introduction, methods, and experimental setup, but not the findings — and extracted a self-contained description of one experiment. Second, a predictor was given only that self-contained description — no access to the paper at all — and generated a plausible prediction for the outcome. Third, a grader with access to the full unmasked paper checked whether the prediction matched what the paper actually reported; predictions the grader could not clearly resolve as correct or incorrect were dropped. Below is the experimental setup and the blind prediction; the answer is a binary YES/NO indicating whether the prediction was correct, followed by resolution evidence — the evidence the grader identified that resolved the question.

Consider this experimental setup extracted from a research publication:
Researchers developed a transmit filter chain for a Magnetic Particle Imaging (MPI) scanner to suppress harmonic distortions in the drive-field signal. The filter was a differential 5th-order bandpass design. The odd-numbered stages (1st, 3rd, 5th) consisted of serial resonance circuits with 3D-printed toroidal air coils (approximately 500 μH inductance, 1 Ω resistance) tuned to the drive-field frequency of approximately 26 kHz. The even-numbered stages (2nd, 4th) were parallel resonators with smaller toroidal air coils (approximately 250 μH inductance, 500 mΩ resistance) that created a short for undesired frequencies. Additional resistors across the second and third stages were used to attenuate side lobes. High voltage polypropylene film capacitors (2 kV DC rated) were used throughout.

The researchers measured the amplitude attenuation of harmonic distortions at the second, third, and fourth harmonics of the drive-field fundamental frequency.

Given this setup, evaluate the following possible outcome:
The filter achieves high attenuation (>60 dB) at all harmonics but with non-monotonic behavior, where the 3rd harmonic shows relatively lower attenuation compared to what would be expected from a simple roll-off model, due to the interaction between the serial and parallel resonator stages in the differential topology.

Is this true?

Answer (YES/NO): NO